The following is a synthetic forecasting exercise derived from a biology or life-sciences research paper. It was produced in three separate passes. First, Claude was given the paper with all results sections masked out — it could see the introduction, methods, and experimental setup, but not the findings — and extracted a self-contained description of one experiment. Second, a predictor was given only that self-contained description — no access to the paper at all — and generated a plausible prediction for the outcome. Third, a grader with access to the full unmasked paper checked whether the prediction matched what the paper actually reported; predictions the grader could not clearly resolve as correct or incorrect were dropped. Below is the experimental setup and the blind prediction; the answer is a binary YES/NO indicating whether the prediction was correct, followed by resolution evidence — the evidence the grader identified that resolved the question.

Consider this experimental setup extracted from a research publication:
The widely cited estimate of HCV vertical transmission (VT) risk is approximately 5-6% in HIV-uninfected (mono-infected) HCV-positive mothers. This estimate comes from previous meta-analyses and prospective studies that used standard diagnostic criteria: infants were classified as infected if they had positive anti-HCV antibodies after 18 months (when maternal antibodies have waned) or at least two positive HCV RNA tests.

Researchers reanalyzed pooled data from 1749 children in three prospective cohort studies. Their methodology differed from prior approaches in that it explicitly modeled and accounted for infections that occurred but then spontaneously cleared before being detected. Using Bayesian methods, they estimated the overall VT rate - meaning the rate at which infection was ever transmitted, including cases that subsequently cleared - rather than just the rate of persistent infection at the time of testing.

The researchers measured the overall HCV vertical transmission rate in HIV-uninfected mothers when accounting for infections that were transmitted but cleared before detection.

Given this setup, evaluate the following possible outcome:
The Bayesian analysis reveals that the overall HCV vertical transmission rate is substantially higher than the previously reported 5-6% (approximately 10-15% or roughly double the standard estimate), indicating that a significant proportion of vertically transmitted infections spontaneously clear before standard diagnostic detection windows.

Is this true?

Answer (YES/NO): NO